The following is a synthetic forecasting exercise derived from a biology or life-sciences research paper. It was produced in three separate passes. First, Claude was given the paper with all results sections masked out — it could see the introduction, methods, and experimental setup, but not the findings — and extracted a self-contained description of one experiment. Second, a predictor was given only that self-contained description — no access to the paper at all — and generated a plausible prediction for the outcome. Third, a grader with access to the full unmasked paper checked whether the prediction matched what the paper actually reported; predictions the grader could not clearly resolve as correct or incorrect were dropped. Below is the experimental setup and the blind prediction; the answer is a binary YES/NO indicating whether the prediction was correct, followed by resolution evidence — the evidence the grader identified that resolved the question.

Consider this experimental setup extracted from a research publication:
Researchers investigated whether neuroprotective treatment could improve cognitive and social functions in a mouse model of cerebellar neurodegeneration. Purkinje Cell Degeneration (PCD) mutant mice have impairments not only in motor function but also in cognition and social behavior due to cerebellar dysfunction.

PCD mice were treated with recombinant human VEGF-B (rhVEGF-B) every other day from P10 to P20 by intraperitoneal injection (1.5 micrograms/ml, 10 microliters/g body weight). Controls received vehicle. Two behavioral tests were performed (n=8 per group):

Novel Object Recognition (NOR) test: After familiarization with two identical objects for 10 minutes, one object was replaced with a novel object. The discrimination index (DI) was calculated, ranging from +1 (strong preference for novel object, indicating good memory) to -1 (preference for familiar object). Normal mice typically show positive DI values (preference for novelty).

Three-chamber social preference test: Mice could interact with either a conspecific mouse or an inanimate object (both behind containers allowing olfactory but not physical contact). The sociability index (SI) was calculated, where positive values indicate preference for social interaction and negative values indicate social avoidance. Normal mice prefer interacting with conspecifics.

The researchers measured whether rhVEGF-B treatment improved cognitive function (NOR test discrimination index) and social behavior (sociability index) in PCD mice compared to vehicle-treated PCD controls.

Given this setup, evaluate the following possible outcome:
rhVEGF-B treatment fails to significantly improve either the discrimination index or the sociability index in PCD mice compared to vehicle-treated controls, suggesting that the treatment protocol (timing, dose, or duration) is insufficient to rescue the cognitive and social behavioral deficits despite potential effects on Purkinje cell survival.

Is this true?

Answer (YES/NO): NO